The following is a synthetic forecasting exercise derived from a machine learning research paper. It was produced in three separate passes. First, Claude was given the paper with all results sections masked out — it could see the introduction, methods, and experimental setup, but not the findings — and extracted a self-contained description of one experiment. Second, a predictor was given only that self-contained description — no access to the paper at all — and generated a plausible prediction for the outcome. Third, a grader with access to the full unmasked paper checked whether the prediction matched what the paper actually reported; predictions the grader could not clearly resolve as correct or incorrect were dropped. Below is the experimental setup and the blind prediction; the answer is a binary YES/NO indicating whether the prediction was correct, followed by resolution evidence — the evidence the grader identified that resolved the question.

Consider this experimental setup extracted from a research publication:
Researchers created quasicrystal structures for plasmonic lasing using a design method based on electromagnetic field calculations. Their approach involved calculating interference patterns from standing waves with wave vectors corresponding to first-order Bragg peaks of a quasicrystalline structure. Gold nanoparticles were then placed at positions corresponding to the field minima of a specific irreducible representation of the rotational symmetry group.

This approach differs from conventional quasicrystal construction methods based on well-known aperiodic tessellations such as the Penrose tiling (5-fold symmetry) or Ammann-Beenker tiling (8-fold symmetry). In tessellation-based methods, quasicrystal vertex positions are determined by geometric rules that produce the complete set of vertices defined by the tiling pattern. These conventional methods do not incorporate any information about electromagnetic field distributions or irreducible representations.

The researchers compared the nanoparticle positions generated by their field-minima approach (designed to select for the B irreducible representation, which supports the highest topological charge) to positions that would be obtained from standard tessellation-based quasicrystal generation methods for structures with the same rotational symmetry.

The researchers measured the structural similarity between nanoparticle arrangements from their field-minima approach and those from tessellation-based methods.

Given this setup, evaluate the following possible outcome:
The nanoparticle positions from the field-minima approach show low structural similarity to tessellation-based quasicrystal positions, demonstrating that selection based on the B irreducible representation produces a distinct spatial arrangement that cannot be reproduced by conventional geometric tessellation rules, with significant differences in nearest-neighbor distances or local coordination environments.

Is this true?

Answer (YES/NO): YES